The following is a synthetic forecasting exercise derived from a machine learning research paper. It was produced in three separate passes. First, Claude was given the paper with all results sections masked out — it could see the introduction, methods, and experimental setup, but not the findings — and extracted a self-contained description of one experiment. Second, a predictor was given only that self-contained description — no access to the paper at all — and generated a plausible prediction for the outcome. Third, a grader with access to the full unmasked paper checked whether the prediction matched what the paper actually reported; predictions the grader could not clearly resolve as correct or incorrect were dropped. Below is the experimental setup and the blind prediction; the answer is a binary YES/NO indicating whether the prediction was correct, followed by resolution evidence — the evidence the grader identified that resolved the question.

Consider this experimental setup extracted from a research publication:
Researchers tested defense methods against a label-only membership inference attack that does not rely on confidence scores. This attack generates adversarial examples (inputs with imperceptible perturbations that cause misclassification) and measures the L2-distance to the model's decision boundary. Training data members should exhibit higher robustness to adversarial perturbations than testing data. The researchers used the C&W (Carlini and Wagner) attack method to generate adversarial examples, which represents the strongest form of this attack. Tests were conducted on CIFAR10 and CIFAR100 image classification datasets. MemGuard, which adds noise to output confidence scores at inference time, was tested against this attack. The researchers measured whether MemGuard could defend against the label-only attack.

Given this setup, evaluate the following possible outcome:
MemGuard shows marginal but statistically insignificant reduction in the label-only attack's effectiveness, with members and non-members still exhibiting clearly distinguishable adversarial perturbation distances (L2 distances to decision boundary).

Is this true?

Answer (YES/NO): NO